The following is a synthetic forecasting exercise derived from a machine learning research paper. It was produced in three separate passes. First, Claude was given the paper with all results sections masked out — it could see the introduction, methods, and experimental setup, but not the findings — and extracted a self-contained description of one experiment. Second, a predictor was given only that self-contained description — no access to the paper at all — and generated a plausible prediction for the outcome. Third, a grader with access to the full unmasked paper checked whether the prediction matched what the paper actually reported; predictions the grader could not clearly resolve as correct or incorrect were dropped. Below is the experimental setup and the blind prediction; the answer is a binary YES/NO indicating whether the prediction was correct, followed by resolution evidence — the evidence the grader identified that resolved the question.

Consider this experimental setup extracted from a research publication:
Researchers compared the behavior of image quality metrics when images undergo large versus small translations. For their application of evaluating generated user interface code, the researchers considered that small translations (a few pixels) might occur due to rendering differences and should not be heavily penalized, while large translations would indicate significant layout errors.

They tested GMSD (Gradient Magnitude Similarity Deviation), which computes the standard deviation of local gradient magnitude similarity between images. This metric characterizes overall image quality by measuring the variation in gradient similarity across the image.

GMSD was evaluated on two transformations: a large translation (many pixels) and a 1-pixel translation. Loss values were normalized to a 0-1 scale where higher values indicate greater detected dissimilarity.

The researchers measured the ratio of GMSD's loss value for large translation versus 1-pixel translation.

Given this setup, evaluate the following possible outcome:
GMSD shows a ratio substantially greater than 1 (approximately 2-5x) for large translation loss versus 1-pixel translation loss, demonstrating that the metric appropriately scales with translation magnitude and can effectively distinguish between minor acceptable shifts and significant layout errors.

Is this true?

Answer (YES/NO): YES